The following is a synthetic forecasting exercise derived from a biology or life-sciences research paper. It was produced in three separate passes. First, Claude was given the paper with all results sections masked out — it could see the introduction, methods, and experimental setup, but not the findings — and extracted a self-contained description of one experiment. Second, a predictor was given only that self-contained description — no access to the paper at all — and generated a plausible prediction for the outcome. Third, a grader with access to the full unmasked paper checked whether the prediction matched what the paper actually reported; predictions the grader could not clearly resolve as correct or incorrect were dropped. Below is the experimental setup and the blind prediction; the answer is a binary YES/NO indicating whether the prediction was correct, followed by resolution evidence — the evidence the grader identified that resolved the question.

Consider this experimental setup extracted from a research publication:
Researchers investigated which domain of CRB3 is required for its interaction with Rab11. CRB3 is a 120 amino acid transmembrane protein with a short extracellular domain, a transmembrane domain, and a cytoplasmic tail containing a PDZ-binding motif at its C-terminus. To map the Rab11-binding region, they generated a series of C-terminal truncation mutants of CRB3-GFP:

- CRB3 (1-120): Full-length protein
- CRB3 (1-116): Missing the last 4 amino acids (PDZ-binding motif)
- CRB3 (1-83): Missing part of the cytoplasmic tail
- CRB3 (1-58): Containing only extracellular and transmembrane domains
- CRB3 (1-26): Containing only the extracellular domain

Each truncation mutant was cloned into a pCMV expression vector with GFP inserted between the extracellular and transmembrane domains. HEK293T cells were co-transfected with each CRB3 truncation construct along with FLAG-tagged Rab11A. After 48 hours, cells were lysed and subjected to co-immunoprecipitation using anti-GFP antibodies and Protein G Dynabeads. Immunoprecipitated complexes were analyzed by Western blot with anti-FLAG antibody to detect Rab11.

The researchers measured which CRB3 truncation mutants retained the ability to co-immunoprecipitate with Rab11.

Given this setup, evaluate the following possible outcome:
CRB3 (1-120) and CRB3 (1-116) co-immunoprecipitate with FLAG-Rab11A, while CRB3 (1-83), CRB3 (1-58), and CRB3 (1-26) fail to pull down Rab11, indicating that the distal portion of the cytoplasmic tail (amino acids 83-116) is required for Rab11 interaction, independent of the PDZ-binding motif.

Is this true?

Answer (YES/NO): NO